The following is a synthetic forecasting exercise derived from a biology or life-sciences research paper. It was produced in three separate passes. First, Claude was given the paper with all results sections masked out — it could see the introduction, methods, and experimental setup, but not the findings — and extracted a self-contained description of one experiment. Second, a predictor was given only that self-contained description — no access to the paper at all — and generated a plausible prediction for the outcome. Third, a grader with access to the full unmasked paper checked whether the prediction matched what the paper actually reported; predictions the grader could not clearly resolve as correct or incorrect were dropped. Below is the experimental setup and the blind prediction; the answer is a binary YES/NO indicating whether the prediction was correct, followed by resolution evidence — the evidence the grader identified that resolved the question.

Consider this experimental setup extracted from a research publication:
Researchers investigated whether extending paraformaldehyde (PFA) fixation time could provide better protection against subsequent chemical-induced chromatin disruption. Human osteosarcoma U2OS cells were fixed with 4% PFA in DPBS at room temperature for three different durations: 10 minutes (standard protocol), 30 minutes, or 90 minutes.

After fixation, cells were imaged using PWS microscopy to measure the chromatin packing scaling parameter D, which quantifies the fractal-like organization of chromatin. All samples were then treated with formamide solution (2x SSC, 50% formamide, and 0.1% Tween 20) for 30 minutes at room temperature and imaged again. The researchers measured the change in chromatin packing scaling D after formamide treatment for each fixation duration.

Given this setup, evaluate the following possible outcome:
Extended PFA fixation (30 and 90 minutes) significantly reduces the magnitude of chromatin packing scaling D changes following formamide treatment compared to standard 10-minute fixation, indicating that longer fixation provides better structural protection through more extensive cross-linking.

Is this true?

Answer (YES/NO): YES